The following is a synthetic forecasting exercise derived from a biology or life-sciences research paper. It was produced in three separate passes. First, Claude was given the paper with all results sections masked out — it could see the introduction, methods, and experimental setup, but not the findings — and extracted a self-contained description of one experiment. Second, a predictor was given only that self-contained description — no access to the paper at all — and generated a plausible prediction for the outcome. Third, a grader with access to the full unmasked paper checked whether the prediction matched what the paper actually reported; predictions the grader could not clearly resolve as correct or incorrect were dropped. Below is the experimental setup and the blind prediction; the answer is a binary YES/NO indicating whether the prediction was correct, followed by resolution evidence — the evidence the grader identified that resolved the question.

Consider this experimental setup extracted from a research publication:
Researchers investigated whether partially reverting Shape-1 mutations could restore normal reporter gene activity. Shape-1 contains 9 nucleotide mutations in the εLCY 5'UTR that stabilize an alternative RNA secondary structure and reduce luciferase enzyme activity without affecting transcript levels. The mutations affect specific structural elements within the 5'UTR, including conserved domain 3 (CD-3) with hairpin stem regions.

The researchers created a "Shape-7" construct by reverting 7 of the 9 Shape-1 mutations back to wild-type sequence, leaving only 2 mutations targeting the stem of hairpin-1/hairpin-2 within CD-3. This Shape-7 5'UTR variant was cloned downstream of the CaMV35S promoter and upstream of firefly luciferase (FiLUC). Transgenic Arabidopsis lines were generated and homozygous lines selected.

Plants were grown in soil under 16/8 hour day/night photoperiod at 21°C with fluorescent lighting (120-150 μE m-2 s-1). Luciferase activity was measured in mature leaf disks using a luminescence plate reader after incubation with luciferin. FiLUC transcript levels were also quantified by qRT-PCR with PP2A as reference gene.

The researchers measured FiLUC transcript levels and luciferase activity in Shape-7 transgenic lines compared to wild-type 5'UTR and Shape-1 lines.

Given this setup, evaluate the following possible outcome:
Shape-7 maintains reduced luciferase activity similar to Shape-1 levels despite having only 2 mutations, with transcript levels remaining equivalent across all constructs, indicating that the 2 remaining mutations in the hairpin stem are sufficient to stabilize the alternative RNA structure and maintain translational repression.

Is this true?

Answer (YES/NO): YES